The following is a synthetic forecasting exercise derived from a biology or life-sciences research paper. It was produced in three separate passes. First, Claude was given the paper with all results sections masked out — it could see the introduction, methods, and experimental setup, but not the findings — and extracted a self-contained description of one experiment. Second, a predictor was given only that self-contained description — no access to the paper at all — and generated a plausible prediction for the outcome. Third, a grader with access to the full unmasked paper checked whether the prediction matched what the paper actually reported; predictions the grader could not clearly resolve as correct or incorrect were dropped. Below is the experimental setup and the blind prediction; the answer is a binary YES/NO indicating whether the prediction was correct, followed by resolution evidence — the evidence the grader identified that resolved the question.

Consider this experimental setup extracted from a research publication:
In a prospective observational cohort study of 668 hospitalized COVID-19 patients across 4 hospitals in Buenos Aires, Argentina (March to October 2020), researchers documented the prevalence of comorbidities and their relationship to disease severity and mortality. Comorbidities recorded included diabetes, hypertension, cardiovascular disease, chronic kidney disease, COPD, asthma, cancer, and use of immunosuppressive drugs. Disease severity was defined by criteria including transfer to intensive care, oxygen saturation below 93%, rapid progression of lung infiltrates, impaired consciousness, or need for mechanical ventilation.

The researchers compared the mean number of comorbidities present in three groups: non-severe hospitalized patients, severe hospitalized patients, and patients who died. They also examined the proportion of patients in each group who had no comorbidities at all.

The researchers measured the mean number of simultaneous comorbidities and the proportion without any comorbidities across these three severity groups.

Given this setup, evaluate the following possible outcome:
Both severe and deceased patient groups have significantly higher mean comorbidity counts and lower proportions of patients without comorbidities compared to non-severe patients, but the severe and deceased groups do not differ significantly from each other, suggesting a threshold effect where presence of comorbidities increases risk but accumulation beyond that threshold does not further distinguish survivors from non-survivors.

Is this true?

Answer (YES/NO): NO